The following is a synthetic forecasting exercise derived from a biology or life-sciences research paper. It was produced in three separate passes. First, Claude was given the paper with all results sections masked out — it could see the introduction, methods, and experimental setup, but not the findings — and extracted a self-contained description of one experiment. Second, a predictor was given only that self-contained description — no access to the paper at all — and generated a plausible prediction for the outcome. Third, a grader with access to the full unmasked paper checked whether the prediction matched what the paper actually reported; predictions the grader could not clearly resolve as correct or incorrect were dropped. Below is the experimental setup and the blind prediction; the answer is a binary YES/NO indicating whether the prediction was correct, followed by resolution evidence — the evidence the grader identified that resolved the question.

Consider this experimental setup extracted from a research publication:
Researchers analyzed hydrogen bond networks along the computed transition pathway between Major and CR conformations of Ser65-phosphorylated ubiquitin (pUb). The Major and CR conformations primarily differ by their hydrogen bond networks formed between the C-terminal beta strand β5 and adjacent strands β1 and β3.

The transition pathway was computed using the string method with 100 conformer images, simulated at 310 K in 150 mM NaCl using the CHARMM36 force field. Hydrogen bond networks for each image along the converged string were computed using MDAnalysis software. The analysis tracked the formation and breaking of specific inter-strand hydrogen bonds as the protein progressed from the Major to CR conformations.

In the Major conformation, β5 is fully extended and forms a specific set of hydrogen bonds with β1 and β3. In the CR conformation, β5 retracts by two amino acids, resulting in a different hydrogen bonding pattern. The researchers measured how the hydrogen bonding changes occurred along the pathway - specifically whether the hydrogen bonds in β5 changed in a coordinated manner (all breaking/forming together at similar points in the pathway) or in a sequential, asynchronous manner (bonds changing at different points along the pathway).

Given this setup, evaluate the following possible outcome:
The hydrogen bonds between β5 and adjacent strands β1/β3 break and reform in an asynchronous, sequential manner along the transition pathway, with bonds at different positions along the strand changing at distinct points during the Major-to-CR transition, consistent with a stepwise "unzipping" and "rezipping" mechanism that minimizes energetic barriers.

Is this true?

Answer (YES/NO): YES